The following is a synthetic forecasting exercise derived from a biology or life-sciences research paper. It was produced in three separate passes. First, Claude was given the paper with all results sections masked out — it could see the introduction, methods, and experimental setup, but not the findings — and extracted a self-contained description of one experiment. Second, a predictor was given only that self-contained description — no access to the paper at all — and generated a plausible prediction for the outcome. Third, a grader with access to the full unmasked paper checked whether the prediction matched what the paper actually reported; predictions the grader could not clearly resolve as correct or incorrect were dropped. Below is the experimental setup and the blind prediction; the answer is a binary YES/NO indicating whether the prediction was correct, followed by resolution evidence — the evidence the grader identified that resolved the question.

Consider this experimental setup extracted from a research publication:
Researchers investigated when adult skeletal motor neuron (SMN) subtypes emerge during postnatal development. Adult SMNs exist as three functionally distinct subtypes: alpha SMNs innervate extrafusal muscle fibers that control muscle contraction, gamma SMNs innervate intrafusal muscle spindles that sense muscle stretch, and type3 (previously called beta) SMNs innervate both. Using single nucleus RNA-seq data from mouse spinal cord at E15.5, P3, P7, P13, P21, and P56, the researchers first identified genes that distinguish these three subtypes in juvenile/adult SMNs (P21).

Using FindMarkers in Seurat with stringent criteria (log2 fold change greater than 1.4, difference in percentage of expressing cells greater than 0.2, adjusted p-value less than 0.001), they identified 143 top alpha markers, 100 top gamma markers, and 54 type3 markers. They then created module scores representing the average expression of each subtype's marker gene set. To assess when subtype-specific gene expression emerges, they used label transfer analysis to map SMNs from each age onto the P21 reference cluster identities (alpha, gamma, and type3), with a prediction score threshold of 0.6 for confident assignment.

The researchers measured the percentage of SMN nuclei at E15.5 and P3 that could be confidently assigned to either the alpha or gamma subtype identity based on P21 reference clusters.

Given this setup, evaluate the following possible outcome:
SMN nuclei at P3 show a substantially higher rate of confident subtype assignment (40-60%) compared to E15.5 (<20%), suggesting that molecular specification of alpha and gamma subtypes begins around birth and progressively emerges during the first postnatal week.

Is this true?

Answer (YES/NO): NO